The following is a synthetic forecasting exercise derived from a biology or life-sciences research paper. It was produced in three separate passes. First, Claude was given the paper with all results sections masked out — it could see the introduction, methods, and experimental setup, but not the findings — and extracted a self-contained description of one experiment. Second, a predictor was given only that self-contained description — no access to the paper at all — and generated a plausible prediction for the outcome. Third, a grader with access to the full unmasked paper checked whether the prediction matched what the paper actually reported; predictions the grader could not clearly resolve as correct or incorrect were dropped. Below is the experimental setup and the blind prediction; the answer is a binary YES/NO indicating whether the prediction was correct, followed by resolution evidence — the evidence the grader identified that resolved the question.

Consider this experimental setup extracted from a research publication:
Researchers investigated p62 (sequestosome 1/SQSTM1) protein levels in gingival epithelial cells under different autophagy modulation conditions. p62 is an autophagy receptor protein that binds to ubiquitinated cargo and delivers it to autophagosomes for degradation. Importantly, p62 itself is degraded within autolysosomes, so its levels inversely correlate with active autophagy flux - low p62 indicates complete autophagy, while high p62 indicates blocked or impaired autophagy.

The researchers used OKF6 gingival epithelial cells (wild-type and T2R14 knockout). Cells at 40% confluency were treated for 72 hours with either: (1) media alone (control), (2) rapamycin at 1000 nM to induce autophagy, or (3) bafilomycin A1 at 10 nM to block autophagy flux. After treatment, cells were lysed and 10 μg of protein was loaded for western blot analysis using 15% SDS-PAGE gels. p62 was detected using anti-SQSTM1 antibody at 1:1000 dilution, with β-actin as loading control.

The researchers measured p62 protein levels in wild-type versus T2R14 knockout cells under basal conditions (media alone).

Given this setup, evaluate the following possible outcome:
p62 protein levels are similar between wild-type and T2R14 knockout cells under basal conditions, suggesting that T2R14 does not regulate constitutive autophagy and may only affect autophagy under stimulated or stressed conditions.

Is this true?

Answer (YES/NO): NO